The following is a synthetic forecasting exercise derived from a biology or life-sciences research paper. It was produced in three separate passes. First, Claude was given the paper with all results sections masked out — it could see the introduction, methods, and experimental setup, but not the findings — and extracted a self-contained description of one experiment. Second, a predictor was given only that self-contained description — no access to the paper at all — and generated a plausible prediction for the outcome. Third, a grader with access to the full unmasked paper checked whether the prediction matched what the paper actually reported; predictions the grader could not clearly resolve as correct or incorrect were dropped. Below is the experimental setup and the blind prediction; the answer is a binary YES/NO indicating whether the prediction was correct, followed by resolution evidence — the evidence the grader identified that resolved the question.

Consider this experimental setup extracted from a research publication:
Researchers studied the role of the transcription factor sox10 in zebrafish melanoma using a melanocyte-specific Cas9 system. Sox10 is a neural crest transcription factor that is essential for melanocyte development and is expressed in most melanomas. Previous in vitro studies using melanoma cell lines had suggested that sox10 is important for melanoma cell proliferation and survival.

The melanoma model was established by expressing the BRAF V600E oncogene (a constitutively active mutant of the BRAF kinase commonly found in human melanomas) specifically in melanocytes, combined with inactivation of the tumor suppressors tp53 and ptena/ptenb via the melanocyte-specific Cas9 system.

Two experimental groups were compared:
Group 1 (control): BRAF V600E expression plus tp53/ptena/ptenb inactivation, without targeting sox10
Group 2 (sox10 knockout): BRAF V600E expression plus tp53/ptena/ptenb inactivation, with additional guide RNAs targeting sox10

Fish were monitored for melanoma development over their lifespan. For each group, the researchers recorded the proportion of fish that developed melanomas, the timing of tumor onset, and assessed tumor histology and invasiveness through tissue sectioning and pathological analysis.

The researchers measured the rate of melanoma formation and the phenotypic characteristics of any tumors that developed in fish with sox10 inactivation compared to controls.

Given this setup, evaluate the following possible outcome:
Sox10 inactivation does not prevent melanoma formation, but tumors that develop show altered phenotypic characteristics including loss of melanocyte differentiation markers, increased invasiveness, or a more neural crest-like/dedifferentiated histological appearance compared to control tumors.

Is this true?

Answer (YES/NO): NO